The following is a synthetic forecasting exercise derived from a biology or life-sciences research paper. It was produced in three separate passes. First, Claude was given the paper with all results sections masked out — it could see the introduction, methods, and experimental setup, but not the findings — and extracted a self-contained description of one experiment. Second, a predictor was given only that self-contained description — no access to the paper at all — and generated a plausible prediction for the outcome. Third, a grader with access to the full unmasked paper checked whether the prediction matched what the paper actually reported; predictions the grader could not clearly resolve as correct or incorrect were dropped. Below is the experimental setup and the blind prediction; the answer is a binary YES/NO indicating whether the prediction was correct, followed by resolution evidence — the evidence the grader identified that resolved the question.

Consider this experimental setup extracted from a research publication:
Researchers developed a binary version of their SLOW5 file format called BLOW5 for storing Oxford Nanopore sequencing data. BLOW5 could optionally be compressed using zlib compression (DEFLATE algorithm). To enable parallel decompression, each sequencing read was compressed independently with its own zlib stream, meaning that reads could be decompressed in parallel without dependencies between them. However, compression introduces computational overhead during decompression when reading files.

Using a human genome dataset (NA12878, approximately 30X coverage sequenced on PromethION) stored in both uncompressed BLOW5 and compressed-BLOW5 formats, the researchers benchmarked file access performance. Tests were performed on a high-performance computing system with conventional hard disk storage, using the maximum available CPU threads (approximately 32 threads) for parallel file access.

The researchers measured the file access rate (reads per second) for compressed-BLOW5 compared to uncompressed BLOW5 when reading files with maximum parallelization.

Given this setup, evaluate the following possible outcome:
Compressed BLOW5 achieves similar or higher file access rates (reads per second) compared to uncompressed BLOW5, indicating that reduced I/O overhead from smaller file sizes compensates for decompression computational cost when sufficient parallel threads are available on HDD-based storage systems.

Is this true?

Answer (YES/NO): YES